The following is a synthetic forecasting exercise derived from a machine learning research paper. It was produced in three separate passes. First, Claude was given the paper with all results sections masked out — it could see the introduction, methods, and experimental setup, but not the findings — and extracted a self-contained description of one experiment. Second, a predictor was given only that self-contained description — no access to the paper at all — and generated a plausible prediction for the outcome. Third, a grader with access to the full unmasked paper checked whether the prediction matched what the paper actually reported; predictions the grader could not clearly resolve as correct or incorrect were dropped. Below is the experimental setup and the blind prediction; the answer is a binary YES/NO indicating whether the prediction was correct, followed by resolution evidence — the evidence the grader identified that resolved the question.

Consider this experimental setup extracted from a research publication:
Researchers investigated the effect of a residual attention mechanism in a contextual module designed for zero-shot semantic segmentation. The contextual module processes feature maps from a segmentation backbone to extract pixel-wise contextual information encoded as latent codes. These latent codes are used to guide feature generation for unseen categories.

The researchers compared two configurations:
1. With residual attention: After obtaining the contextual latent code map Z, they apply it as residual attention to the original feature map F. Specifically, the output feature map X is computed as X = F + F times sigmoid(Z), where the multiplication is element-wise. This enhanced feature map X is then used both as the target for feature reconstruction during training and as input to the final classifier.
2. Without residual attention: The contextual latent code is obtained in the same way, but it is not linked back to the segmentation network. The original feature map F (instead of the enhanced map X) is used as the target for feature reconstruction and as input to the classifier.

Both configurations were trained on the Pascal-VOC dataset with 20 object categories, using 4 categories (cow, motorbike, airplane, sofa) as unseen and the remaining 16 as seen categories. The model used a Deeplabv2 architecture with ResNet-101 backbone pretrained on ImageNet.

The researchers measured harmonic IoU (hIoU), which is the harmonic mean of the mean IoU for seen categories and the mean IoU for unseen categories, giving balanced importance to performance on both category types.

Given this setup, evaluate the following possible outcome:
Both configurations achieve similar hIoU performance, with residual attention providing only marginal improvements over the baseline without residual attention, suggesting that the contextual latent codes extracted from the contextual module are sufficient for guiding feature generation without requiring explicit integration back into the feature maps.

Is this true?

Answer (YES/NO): NO